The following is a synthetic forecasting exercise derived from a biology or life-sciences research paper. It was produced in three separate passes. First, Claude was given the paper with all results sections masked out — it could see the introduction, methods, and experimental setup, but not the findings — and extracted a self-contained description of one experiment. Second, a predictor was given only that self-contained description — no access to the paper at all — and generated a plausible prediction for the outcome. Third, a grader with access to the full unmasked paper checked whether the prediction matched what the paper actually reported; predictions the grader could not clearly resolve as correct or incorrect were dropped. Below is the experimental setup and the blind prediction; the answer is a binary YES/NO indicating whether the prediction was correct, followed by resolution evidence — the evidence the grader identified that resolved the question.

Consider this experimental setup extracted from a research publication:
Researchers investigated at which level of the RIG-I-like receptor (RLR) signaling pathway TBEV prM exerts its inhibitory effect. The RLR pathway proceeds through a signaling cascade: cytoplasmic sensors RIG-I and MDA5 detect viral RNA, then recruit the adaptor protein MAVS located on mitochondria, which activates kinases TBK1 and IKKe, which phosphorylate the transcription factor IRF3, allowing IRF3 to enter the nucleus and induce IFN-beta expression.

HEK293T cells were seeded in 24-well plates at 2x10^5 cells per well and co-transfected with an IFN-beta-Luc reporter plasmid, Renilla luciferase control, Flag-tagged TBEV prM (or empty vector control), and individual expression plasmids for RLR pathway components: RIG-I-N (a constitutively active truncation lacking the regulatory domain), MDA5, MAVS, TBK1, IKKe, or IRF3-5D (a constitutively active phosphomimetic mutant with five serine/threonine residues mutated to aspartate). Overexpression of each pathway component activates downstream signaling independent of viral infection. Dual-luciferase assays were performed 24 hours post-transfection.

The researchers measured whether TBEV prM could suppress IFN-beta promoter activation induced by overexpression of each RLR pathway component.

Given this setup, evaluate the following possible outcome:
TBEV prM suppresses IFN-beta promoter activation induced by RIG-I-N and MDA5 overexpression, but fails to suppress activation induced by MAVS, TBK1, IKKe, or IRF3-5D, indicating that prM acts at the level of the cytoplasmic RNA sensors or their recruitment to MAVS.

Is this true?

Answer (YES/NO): NO